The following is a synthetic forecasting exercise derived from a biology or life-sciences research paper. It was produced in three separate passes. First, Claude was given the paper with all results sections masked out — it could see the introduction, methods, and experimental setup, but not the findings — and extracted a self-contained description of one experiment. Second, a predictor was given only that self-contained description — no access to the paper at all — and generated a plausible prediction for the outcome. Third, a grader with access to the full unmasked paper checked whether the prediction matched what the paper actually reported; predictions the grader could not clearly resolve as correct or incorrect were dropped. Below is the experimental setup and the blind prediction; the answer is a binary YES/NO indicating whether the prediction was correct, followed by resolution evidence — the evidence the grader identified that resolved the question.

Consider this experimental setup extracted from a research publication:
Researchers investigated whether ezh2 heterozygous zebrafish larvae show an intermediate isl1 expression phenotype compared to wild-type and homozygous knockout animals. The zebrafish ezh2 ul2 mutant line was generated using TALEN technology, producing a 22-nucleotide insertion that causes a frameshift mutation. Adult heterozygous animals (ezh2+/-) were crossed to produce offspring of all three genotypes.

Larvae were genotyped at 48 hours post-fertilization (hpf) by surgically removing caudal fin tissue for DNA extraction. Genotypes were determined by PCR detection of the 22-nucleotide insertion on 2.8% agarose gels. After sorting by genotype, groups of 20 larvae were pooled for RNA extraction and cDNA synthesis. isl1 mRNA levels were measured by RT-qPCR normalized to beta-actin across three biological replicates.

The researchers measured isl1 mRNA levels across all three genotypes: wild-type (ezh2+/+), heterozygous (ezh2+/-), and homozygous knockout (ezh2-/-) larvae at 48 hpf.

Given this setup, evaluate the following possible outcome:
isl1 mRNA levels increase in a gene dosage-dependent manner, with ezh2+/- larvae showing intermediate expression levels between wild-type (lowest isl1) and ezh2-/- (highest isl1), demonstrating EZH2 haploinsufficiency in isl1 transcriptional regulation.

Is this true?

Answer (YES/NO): NO